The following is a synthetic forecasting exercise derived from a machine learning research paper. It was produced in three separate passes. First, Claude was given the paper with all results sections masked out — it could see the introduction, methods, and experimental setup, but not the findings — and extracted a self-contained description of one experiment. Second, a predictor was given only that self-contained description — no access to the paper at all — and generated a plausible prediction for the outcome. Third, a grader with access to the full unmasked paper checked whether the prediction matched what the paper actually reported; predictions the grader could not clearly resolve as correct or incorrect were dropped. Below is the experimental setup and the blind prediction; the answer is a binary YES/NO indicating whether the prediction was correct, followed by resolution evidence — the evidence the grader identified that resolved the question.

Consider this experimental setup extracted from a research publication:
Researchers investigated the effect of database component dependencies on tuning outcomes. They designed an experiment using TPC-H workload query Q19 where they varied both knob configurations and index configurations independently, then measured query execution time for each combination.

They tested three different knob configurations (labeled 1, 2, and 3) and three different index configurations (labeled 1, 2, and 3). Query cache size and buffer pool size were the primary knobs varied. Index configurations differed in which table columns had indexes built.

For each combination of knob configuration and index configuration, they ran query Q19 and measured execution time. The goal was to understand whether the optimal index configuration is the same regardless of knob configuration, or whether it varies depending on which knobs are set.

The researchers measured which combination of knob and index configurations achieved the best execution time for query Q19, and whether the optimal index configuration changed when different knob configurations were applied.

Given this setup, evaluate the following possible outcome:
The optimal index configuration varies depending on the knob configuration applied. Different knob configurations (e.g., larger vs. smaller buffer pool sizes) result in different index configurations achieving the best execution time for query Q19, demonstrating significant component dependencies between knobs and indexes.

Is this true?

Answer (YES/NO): YES